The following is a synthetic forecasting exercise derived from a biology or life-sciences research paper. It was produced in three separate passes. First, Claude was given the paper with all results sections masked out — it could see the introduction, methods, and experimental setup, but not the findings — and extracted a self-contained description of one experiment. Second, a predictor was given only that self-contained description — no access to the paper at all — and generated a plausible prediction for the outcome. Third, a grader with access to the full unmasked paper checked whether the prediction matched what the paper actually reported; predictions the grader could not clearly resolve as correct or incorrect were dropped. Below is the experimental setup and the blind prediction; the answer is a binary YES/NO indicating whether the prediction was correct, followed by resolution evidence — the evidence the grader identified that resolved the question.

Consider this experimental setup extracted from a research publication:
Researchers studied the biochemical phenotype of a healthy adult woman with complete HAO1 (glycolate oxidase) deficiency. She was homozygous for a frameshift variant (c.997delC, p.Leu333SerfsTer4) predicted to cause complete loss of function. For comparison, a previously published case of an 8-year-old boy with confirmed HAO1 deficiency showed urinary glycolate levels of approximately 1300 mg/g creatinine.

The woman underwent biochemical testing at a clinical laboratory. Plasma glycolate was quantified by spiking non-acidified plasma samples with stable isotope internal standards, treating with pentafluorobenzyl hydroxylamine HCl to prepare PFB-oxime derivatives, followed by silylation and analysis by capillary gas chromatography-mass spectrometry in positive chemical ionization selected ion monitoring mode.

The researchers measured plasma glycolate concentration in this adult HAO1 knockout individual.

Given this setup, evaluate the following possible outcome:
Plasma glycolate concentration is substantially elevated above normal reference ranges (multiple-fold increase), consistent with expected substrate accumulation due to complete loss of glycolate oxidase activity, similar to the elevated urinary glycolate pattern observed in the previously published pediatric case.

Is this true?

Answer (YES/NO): YES